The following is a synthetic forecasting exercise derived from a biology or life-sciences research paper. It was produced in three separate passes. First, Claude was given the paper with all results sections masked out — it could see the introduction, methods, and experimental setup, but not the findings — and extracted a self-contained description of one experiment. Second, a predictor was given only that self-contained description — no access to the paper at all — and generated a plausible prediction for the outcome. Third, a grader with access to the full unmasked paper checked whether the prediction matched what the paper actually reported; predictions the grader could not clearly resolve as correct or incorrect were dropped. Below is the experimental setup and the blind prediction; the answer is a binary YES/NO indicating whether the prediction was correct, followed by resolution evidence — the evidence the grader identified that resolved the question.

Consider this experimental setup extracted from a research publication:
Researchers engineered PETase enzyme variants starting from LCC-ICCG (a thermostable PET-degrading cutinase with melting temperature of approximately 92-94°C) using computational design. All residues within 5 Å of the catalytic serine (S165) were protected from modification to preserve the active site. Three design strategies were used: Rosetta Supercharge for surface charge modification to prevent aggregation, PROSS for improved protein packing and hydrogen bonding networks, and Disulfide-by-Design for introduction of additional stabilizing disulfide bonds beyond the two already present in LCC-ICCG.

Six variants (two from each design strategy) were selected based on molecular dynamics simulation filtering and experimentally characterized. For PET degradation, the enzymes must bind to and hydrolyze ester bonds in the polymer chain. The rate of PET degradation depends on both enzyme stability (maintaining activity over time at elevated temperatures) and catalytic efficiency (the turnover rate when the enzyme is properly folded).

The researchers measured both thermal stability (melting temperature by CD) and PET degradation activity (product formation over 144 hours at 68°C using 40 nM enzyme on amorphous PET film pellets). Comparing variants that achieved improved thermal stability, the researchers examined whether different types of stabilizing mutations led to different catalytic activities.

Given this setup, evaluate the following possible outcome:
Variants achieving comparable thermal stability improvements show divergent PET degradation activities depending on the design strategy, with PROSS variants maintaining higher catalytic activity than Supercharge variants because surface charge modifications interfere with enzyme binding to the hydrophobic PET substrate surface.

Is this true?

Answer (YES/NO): NO